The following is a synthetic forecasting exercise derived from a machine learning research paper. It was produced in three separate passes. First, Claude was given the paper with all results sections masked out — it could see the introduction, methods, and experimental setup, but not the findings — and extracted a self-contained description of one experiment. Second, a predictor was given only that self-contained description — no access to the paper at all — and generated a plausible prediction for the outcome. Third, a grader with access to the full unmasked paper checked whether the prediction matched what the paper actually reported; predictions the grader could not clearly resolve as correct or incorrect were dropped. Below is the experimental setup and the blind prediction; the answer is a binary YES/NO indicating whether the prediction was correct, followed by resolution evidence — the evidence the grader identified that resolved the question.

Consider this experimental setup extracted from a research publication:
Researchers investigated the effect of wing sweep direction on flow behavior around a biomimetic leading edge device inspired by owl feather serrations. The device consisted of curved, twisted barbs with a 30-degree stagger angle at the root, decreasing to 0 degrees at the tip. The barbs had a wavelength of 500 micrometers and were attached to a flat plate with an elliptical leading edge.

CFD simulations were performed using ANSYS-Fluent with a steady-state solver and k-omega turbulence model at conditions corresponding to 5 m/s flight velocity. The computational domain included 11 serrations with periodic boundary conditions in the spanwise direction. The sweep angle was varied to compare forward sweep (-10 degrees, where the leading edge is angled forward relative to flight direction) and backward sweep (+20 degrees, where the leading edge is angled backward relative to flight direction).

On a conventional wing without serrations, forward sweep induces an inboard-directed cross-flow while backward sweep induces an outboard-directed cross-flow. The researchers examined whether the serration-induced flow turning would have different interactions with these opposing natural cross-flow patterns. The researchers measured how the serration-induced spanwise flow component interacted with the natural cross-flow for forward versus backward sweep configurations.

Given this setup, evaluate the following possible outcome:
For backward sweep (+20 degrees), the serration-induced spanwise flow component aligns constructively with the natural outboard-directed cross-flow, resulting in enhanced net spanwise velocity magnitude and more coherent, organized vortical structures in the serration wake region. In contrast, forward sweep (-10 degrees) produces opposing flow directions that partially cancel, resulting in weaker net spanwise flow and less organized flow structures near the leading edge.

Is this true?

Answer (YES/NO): NO